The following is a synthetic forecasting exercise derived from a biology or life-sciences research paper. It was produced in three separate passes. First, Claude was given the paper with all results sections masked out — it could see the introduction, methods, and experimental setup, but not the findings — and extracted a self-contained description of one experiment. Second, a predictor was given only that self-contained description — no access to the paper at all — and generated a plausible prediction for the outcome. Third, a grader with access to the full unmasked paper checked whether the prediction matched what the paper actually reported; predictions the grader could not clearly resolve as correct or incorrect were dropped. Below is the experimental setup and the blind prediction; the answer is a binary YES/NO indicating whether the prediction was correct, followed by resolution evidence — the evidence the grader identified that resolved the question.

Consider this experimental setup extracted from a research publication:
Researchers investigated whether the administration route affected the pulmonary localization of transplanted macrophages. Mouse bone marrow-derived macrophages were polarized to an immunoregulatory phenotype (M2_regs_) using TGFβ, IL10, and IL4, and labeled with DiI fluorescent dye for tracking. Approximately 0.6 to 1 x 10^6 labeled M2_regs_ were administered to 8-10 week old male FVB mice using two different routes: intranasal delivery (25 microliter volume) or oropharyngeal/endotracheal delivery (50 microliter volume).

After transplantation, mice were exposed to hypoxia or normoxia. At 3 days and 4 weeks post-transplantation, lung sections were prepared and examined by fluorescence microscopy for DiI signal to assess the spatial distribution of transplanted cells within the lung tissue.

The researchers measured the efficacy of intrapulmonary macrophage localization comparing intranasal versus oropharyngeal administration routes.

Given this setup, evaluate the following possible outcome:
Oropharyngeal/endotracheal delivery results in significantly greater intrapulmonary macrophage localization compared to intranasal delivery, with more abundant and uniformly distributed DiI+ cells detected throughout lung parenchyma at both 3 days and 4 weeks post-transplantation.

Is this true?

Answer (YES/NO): NO